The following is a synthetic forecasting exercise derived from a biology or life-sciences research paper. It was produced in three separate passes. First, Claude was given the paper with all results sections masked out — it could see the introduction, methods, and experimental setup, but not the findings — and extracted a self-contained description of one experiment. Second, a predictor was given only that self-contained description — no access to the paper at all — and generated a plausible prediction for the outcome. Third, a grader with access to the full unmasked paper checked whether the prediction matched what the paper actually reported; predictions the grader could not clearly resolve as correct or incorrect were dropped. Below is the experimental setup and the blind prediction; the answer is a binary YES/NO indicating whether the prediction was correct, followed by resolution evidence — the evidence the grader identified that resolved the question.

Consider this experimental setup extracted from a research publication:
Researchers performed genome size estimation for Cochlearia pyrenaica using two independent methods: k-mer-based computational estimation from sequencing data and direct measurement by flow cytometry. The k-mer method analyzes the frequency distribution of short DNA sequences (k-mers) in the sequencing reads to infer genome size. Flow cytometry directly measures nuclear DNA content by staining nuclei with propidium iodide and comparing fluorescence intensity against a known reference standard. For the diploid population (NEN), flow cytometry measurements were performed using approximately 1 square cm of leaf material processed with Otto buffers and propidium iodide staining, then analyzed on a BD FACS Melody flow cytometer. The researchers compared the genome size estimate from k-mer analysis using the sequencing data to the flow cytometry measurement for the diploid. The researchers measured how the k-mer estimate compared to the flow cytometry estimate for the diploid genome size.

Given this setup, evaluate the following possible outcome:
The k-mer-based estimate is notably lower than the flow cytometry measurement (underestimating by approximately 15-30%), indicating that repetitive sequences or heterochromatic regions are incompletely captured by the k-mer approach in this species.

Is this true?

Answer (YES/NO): YES